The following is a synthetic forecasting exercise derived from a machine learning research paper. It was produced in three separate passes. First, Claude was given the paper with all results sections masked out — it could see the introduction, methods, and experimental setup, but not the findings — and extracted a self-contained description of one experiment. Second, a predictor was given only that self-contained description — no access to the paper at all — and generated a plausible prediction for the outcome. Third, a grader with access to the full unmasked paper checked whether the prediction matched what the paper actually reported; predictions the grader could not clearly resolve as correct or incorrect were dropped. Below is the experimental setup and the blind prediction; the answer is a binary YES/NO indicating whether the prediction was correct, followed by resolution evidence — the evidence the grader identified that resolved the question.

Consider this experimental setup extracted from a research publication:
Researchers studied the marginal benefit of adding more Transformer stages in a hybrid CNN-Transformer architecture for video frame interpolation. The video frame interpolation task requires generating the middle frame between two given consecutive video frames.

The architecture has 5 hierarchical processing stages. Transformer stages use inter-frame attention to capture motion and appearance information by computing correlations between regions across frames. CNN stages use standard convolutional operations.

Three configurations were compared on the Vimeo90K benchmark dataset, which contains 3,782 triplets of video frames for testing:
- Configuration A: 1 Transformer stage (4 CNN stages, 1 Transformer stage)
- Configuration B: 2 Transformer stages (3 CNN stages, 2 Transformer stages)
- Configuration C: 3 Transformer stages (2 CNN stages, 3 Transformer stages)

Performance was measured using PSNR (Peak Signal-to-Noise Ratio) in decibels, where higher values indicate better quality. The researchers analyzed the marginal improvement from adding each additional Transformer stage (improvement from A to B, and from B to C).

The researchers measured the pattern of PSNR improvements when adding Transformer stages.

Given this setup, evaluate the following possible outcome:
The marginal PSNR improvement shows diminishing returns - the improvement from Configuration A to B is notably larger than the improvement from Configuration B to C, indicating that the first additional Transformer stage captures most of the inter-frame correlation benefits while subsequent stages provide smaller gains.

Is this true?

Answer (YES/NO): YES